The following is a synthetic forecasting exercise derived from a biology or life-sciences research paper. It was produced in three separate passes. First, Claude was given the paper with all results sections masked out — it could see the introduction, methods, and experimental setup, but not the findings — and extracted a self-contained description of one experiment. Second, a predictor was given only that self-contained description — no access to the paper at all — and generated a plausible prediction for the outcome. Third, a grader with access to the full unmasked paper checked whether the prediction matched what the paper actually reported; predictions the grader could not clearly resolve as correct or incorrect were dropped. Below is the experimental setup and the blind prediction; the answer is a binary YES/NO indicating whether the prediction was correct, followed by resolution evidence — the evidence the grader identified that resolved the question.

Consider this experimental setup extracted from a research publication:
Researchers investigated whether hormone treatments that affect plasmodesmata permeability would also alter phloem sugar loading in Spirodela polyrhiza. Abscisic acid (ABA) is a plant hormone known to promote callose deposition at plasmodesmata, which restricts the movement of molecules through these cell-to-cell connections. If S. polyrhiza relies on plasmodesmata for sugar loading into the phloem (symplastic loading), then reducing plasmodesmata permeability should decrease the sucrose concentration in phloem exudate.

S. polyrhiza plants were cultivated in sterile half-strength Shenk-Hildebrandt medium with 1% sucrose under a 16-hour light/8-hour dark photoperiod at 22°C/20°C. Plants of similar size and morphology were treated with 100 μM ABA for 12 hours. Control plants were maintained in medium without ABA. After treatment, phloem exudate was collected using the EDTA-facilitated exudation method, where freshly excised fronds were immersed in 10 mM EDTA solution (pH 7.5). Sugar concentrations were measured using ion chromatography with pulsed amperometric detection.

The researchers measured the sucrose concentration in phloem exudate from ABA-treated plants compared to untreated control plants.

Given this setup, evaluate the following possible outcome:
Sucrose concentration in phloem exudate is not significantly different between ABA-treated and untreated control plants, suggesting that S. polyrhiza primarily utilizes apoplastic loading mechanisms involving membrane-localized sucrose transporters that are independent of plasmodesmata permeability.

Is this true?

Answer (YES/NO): NO